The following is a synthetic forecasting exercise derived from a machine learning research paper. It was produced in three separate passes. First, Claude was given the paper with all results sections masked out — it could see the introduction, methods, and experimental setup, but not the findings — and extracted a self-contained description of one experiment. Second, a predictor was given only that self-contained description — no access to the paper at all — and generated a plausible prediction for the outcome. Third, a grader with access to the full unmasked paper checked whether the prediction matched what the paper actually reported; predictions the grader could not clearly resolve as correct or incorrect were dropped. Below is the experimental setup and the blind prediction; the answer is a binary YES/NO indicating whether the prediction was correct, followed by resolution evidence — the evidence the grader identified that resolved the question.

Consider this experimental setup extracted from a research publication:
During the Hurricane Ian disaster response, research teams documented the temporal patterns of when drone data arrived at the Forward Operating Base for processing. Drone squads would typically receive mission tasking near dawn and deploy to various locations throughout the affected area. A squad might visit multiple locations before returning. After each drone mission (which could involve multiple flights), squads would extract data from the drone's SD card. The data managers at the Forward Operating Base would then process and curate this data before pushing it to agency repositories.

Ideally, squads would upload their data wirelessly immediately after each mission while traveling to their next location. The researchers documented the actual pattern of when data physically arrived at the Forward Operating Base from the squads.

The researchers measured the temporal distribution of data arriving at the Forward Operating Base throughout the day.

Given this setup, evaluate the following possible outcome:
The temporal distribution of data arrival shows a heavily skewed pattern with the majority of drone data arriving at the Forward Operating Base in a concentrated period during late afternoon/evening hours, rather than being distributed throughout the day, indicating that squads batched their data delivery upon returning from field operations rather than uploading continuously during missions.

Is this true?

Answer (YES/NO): YES